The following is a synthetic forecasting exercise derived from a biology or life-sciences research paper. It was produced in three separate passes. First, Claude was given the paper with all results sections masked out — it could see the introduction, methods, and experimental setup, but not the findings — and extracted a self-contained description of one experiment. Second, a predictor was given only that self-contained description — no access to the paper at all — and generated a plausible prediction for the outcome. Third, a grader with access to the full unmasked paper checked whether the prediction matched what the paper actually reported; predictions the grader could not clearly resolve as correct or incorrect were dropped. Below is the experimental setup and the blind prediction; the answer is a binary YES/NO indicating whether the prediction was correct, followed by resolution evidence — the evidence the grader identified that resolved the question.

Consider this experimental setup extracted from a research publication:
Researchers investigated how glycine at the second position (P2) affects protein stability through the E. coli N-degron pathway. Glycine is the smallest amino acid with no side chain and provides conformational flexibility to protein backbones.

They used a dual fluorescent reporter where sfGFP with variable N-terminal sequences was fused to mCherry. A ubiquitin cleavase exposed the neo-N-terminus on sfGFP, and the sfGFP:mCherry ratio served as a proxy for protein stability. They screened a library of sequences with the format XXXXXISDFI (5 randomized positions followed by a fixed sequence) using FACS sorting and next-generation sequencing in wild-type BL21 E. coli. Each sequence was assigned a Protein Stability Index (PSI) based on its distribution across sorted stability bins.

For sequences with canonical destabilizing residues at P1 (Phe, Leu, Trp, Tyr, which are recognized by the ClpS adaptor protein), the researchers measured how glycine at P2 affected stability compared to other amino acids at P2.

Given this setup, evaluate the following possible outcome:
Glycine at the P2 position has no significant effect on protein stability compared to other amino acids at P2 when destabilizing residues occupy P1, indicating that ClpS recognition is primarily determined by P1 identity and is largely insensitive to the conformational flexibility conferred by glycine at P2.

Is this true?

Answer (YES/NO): NO